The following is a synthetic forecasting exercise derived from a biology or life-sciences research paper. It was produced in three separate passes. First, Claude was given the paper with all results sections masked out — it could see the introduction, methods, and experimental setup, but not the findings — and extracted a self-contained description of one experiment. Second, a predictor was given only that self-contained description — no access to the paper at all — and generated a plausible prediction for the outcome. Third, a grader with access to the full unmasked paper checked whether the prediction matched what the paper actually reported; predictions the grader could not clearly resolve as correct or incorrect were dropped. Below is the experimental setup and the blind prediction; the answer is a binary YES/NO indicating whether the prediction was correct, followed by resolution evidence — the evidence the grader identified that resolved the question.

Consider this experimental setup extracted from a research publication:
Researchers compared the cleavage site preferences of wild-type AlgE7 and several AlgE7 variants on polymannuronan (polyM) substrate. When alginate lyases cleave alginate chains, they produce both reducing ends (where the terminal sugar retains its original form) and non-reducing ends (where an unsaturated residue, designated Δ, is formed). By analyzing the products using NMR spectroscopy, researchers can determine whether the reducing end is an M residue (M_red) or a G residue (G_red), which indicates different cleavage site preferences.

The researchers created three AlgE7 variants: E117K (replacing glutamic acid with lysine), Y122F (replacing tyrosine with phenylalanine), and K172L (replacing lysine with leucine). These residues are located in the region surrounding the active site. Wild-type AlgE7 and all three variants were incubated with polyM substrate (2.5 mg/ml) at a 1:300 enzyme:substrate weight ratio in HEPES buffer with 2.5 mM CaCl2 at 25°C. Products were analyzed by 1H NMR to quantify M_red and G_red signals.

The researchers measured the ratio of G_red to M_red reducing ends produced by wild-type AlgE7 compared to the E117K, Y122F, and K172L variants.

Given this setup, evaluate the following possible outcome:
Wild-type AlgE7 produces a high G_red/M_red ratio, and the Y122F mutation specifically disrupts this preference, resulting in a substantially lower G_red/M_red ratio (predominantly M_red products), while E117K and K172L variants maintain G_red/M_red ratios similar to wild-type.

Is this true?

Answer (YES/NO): NO